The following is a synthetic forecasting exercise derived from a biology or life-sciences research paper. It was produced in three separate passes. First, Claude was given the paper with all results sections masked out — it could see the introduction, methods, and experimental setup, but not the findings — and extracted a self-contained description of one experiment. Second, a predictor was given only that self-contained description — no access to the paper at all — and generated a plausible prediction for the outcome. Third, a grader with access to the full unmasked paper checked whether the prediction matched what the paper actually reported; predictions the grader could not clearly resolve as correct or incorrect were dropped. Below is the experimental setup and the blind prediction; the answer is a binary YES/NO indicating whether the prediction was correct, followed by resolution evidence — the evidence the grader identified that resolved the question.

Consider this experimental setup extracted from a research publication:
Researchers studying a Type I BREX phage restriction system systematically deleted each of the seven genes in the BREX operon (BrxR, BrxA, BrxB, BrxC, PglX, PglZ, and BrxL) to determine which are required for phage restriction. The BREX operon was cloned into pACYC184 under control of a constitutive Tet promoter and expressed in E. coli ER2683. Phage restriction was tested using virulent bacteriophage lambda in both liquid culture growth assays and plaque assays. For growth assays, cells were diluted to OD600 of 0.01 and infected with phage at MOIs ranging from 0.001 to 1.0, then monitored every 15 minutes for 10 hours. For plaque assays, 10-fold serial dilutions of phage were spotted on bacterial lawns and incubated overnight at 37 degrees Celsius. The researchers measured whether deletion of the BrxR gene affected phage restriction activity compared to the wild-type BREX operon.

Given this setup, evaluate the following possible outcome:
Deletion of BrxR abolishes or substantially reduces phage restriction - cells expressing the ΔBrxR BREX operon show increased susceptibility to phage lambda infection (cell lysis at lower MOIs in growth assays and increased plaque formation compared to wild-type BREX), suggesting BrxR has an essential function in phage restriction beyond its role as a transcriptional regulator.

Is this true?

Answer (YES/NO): YES